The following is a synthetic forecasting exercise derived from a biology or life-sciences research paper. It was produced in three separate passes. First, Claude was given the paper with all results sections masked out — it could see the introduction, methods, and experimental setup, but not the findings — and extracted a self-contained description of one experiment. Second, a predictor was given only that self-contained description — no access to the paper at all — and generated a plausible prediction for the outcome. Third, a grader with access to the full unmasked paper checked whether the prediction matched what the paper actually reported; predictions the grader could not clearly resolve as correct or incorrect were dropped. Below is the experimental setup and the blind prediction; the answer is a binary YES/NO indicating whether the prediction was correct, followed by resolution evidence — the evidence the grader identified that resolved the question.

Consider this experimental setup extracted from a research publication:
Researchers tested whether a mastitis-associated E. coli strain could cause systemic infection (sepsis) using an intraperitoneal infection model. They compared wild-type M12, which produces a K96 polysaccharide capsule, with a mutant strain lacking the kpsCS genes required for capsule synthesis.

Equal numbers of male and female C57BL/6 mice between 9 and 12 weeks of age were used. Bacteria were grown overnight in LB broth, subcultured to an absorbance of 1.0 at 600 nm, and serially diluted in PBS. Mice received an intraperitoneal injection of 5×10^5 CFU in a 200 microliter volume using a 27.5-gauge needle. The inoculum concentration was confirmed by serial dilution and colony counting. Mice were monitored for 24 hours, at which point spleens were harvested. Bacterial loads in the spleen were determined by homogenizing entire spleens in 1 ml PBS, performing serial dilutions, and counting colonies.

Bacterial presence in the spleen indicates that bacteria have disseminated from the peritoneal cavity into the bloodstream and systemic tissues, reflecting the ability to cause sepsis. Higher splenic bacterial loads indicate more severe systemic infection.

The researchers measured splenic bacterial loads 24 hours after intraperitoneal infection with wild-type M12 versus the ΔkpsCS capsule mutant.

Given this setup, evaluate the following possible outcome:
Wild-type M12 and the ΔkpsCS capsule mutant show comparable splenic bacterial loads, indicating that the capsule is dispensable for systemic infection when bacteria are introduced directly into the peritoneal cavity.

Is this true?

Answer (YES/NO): NO